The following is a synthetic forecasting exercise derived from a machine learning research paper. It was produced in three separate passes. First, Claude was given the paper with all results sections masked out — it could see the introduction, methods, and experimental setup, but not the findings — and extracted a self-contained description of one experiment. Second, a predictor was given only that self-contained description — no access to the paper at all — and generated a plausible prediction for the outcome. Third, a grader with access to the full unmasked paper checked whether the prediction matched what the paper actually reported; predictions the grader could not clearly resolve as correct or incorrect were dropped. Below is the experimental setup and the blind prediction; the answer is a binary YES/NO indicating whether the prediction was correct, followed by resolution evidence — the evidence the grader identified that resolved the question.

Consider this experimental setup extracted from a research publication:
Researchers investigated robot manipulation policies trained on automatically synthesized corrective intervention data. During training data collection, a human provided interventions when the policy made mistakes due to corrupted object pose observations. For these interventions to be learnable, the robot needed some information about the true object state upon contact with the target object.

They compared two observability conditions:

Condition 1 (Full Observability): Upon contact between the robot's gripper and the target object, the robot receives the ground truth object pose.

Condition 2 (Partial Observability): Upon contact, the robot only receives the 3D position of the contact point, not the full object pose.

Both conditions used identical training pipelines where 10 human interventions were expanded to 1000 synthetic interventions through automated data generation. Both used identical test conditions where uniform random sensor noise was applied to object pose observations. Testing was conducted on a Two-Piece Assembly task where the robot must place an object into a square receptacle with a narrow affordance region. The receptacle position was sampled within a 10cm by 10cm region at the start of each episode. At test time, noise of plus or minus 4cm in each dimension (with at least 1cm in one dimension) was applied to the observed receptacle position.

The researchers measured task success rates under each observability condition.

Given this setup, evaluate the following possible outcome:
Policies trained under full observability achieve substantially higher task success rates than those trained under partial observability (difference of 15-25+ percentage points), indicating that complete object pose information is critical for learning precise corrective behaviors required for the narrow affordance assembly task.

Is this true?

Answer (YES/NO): NO